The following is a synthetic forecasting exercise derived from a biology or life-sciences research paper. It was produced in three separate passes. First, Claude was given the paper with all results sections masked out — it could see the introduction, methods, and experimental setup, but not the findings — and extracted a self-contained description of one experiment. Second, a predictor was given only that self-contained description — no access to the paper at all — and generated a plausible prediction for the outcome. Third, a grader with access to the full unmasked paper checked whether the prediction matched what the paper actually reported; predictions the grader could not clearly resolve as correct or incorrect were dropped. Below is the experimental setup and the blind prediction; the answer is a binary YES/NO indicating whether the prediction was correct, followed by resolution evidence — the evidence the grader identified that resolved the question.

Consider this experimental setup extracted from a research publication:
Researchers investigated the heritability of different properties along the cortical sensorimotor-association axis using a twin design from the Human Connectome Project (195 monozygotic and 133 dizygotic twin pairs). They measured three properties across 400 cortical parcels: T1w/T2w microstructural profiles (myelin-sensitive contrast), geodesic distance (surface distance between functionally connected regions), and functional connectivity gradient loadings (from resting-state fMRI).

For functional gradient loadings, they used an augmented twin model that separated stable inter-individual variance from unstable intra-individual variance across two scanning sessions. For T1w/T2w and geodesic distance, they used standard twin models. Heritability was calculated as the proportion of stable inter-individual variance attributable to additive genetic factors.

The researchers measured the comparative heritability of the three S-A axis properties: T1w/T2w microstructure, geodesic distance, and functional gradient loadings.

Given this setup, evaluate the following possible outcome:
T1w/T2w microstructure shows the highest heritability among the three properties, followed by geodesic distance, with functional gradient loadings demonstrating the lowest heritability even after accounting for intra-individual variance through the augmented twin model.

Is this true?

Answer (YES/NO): NO